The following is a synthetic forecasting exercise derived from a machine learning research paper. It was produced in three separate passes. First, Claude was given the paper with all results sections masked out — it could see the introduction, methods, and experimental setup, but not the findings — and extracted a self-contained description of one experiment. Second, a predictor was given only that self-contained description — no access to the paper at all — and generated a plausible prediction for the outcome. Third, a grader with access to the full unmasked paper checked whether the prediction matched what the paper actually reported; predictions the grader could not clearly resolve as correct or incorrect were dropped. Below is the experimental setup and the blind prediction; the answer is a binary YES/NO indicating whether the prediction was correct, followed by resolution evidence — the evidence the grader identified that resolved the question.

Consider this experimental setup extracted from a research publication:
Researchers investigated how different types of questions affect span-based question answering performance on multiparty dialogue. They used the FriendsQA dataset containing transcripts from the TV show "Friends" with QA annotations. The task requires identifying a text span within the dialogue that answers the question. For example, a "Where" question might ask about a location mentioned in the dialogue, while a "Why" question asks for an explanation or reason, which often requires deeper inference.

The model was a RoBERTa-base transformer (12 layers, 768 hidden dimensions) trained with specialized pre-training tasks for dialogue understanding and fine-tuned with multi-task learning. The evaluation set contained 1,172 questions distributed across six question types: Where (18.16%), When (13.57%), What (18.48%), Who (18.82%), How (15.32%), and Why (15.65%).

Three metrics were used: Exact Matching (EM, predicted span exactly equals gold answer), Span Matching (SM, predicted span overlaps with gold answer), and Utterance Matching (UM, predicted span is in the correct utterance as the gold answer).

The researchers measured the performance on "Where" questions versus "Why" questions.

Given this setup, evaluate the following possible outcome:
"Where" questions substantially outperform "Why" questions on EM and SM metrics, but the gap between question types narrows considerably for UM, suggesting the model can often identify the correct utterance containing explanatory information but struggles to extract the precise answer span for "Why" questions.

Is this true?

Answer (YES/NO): NO